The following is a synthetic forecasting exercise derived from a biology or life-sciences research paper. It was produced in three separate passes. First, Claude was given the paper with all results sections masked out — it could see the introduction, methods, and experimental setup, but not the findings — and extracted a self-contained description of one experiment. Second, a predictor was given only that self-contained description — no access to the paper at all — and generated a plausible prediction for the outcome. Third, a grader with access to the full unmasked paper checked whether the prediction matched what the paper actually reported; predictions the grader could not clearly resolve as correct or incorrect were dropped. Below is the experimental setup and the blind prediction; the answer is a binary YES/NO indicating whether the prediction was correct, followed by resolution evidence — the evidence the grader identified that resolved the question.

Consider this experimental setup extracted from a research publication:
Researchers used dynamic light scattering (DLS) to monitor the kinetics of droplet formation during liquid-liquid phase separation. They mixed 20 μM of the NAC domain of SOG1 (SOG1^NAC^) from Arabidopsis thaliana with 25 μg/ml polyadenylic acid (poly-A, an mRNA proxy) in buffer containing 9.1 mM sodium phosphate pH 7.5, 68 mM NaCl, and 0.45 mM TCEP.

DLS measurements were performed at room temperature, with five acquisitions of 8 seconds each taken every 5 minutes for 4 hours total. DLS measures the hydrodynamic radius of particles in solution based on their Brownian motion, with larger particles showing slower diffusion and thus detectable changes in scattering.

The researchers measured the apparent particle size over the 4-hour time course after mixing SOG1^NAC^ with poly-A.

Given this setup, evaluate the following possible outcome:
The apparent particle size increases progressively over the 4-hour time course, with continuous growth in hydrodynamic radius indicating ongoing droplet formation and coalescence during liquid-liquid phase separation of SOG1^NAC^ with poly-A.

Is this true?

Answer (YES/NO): NO